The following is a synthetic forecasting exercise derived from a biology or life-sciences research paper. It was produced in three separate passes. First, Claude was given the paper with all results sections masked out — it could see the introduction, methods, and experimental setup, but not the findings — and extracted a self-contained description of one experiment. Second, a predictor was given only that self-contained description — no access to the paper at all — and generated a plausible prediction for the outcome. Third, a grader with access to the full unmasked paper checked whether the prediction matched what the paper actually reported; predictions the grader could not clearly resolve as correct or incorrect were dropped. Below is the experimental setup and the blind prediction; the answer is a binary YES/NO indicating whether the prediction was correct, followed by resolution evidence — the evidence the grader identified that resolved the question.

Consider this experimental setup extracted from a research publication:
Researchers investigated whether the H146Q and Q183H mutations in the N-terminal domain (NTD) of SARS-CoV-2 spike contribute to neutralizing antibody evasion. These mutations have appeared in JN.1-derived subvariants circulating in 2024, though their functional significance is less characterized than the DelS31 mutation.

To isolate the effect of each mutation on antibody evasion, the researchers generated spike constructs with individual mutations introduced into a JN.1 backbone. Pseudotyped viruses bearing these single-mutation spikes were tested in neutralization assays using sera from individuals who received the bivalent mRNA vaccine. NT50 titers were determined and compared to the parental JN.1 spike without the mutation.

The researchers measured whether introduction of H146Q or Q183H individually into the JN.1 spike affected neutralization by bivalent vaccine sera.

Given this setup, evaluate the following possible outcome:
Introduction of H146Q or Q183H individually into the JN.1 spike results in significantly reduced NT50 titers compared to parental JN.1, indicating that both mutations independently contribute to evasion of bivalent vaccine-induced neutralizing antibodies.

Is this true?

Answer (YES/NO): NO